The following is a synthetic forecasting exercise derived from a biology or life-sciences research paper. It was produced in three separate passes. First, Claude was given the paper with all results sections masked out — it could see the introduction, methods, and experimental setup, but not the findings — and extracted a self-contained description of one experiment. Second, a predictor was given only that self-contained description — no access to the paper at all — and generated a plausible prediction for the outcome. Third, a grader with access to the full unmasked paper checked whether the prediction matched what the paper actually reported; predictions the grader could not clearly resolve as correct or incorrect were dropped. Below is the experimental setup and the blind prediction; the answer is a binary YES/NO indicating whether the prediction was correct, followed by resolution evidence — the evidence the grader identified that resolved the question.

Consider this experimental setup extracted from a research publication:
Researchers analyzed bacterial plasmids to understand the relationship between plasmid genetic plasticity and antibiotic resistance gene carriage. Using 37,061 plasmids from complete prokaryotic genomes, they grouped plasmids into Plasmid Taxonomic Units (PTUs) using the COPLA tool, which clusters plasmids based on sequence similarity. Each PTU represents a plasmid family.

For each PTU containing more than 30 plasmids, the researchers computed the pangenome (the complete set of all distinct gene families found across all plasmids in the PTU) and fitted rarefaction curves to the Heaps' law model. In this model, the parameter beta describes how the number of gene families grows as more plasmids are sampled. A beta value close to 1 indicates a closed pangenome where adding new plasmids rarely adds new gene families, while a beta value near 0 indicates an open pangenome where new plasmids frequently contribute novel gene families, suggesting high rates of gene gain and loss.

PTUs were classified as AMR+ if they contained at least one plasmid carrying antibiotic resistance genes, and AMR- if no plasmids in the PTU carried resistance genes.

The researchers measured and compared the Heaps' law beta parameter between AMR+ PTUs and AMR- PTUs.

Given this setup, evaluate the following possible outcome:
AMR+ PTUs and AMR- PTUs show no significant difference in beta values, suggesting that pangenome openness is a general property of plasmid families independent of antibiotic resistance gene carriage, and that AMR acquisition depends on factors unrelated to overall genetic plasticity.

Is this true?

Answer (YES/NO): NO